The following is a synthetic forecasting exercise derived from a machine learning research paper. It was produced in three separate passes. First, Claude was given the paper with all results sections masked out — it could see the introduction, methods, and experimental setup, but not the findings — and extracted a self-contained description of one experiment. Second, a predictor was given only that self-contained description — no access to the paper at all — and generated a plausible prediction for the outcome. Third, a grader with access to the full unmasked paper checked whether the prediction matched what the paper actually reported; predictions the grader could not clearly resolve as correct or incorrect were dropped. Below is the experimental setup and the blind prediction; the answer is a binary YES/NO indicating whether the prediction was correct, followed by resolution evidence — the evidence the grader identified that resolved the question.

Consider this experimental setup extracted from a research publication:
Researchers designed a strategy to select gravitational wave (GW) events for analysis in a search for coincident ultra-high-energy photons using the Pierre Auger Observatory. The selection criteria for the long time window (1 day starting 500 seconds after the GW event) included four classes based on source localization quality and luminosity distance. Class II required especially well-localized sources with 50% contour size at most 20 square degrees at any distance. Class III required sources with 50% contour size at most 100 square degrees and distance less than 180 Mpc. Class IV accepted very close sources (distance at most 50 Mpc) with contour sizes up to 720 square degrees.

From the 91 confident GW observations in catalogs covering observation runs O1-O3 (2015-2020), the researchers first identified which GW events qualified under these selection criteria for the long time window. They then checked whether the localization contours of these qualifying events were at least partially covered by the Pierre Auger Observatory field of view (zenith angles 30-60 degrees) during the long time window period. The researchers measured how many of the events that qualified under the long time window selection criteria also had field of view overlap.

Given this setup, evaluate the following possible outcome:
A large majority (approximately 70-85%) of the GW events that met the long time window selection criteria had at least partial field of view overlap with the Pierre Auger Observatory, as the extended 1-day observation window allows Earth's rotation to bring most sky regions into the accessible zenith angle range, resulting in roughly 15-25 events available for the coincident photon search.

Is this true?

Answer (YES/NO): NO